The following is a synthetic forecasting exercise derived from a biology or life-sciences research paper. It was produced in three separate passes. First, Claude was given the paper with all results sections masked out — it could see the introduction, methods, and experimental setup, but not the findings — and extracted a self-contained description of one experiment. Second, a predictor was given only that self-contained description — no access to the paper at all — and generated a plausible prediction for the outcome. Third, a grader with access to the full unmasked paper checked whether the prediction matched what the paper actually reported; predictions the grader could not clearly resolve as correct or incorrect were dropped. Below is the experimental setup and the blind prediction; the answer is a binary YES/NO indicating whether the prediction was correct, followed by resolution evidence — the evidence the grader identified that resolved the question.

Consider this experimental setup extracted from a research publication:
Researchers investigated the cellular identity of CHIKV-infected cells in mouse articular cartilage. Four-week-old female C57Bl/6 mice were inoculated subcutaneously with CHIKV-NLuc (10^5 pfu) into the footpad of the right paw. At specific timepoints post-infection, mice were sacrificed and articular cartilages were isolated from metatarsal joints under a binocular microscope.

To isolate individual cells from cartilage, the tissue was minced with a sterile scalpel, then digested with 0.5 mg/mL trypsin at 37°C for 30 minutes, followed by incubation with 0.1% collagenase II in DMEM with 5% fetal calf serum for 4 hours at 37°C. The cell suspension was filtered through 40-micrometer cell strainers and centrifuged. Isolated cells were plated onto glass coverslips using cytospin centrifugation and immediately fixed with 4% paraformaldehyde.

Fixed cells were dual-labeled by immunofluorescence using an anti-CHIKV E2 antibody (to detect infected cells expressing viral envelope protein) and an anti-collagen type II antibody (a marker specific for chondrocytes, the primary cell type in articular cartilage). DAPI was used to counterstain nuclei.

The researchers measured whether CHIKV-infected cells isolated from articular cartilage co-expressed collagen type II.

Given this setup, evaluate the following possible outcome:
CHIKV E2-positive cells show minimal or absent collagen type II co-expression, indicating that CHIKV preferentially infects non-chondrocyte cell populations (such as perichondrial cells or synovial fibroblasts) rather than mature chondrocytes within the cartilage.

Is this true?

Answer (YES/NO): NO